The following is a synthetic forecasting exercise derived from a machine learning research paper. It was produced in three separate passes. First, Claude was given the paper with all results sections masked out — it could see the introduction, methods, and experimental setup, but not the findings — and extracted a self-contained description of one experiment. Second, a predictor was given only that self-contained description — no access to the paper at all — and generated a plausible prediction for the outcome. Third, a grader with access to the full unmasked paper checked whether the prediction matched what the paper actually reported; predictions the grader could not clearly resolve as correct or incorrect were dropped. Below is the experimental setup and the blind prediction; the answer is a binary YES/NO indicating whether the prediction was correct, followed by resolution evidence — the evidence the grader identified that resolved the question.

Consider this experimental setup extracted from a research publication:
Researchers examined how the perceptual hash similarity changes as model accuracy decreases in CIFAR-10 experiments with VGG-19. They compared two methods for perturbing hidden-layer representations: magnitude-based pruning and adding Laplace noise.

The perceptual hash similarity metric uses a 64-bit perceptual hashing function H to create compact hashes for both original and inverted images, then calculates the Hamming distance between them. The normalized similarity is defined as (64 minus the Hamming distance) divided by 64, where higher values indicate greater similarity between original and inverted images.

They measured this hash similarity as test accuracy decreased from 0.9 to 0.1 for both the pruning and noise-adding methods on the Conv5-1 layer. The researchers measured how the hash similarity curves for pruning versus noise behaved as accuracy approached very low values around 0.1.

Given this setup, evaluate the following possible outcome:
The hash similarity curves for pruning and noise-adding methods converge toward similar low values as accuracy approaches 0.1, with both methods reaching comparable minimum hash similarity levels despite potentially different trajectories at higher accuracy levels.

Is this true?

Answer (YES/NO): YES